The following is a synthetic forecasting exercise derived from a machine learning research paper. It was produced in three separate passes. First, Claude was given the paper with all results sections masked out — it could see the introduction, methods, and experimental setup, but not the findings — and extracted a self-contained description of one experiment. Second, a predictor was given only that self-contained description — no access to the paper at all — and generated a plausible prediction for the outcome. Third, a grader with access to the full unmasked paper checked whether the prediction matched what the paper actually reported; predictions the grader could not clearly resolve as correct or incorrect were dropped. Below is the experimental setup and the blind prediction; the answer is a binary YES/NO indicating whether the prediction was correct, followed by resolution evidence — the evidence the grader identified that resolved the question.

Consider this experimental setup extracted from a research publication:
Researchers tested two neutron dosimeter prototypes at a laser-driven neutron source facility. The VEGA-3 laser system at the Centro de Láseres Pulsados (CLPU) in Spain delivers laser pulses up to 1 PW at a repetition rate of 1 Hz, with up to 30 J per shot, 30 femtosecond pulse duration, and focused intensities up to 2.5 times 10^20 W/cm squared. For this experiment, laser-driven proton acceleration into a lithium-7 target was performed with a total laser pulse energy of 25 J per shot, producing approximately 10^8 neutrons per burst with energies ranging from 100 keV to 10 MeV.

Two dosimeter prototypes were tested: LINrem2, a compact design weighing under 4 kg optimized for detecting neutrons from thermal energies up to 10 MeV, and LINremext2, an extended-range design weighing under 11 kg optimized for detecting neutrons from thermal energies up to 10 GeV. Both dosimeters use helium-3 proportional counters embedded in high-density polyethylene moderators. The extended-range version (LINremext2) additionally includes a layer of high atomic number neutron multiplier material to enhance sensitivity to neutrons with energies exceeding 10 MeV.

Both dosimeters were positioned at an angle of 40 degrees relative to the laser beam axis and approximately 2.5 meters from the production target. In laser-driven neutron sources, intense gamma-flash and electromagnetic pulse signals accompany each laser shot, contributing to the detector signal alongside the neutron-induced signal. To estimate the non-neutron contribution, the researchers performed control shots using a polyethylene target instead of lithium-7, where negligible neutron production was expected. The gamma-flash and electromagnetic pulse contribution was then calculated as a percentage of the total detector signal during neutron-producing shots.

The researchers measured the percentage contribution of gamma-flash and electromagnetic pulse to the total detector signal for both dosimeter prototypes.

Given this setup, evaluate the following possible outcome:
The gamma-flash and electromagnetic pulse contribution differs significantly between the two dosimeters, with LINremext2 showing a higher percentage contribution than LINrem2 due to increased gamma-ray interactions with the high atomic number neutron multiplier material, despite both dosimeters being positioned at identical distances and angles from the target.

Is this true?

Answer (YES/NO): NO